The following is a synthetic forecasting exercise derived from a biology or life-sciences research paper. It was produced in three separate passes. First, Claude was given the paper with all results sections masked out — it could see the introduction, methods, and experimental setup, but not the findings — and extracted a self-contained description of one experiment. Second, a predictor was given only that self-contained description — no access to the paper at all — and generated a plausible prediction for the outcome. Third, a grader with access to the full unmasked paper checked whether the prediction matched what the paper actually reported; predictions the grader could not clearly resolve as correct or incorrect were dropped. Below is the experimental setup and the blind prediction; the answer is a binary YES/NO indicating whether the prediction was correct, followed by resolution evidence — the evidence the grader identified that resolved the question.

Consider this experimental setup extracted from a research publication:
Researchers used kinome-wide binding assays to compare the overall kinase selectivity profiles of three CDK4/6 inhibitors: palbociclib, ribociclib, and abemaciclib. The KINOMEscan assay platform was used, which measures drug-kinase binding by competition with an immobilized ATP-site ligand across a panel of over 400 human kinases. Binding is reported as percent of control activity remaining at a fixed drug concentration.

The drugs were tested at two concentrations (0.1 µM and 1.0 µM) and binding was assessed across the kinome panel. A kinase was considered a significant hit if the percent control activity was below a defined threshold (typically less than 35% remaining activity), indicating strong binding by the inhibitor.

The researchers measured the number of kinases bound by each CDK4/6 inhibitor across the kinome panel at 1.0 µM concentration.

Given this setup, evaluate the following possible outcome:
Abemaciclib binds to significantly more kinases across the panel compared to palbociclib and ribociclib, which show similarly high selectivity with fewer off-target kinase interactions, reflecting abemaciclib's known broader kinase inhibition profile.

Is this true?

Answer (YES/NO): NO